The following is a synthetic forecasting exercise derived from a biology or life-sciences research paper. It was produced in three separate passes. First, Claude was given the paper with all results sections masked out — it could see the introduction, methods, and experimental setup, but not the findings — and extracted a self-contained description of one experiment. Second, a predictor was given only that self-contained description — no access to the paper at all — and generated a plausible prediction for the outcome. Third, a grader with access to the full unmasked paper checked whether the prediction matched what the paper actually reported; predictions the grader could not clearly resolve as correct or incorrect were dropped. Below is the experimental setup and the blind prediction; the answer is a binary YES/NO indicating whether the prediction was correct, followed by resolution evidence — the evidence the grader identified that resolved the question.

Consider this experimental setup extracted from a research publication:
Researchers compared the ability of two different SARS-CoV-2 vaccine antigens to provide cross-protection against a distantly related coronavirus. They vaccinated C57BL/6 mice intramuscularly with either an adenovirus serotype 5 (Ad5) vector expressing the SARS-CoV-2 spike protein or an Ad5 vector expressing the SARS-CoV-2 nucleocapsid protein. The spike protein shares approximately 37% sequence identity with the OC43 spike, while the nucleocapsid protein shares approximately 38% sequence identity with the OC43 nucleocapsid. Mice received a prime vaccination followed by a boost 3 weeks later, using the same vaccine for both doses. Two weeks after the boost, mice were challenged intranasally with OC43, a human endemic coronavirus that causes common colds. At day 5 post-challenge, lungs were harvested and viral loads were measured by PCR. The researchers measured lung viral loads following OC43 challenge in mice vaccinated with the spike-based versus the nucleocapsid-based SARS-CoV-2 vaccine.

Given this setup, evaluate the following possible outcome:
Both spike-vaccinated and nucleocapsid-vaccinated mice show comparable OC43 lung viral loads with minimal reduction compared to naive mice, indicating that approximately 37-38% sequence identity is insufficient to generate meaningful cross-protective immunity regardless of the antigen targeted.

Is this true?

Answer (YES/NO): NO